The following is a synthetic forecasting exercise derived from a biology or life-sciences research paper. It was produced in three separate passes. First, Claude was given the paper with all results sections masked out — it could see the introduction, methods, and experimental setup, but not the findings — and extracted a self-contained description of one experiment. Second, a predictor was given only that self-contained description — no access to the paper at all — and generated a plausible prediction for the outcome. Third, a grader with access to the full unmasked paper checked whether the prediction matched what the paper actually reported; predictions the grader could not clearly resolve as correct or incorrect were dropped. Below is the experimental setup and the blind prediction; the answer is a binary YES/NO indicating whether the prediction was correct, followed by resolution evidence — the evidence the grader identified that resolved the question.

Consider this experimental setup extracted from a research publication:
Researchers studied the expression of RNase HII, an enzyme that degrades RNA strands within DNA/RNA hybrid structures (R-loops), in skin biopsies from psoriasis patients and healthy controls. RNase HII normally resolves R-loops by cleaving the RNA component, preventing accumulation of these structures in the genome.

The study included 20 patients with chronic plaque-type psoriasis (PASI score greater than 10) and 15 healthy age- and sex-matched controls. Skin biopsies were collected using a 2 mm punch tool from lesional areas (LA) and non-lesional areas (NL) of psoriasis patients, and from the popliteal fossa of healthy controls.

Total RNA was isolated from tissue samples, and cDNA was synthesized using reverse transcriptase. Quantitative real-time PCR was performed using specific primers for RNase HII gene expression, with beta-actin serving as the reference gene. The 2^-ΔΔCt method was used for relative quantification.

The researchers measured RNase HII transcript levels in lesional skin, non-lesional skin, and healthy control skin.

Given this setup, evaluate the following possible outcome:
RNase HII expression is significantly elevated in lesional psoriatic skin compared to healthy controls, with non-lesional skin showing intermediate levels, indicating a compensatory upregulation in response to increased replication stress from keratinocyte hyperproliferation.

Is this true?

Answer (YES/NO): NO